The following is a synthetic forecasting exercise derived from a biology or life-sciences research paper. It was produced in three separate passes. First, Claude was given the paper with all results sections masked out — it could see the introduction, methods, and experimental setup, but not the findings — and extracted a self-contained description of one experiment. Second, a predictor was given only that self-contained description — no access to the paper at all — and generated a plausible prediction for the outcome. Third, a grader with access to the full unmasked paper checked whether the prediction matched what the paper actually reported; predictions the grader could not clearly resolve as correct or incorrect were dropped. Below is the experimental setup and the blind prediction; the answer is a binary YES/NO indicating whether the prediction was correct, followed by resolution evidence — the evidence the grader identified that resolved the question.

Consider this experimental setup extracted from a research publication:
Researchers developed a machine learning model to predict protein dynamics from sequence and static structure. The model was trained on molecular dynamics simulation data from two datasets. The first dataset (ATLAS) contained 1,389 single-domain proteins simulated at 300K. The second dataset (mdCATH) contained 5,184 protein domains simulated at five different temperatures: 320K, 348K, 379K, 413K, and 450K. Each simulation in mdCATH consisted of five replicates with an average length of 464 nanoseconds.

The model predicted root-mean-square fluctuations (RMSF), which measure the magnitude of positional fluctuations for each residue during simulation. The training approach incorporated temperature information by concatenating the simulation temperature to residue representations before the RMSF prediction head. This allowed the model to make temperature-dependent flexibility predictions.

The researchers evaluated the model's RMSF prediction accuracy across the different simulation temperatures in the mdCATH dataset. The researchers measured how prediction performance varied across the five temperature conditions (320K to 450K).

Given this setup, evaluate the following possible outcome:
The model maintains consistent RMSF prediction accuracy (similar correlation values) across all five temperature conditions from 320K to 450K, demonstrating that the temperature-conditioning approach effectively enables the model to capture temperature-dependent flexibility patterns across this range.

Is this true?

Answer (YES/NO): NO